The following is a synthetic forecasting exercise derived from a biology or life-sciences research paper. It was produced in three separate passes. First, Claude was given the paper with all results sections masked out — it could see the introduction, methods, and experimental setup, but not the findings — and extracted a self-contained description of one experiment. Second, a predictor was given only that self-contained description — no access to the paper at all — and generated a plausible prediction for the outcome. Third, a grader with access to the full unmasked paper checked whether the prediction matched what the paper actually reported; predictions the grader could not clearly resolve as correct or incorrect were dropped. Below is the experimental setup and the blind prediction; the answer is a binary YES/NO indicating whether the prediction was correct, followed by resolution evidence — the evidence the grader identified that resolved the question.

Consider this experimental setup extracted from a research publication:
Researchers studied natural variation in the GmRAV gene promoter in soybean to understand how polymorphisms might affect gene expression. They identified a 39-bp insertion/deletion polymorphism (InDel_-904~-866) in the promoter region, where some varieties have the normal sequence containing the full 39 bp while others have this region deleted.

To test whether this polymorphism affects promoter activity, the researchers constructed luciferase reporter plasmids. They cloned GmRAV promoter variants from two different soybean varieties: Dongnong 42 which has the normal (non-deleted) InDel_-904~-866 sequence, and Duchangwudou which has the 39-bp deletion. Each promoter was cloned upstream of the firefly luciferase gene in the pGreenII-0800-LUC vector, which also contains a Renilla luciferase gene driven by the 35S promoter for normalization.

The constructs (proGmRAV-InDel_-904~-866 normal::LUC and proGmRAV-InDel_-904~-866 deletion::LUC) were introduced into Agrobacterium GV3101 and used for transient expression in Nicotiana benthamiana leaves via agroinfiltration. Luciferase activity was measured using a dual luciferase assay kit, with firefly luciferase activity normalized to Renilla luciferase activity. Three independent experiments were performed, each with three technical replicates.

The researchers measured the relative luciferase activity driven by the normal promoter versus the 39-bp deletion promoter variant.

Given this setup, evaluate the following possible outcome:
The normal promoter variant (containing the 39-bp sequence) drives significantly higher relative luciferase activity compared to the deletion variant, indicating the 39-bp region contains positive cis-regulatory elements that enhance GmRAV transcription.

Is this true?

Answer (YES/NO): NO